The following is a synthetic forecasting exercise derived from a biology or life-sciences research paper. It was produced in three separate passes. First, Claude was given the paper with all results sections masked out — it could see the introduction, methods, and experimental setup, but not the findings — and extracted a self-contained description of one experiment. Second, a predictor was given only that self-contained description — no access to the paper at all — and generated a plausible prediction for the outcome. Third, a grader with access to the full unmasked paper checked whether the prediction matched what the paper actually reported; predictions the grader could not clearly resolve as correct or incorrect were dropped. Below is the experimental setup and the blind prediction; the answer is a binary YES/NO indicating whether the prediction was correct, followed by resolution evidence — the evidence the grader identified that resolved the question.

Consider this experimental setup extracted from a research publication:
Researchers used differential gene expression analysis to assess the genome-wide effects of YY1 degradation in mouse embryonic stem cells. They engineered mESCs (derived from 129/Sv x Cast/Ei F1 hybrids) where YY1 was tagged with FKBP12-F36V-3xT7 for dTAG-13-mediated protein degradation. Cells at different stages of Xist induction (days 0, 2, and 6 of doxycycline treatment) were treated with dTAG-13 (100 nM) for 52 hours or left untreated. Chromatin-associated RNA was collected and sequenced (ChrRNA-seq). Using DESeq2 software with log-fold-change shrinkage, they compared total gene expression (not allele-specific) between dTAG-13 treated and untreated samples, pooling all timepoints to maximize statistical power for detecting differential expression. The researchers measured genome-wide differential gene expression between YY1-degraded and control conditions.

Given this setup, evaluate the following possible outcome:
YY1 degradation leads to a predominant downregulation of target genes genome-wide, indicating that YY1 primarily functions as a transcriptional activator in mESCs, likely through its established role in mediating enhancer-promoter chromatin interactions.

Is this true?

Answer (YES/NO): NO